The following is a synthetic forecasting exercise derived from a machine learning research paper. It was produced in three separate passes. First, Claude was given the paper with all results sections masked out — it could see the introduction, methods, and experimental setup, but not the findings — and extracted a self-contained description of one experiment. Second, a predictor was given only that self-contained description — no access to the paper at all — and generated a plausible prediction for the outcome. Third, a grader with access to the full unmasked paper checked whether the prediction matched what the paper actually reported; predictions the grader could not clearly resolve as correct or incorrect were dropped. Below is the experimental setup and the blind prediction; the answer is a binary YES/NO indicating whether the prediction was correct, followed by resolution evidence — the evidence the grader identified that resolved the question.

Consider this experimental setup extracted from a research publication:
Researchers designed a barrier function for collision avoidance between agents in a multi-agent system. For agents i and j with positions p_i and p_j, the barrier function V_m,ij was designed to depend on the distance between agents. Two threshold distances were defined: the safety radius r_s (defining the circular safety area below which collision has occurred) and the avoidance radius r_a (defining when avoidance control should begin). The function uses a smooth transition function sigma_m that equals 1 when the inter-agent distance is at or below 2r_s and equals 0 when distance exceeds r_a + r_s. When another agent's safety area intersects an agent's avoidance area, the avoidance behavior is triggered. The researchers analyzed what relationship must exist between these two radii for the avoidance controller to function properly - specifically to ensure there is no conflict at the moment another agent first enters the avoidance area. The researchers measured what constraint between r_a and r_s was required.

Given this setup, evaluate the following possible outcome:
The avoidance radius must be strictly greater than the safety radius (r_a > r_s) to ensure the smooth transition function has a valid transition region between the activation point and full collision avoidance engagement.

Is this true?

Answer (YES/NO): YES